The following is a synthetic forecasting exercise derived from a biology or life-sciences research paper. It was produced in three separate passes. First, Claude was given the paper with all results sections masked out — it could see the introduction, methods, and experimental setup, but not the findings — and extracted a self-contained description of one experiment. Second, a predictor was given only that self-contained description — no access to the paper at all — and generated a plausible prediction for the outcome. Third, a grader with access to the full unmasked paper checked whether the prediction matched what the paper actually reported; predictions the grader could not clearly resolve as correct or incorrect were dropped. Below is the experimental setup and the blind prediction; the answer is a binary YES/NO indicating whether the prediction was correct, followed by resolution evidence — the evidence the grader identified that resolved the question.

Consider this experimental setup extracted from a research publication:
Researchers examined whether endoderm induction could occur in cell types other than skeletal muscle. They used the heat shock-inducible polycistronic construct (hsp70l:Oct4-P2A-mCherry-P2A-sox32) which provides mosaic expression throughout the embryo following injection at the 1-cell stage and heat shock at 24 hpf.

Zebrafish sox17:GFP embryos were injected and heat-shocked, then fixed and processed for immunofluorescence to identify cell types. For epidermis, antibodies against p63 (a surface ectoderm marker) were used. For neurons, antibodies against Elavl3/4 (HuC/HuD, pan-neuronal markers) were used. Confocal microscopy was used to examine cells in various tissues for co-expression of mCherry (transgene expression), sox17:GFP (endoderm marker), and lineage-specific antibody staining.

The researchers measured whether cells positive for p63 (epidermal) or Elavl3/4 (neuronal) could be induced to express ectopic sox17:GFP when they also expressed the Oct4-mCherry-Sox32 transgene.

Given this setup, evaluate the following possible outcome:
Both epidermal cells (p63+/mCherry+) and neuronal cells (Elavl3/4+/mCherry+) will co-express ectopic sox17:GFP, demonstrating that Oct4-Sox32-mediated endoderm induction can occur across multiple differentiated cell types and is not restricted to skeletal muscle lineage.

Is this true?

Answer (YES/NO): YES